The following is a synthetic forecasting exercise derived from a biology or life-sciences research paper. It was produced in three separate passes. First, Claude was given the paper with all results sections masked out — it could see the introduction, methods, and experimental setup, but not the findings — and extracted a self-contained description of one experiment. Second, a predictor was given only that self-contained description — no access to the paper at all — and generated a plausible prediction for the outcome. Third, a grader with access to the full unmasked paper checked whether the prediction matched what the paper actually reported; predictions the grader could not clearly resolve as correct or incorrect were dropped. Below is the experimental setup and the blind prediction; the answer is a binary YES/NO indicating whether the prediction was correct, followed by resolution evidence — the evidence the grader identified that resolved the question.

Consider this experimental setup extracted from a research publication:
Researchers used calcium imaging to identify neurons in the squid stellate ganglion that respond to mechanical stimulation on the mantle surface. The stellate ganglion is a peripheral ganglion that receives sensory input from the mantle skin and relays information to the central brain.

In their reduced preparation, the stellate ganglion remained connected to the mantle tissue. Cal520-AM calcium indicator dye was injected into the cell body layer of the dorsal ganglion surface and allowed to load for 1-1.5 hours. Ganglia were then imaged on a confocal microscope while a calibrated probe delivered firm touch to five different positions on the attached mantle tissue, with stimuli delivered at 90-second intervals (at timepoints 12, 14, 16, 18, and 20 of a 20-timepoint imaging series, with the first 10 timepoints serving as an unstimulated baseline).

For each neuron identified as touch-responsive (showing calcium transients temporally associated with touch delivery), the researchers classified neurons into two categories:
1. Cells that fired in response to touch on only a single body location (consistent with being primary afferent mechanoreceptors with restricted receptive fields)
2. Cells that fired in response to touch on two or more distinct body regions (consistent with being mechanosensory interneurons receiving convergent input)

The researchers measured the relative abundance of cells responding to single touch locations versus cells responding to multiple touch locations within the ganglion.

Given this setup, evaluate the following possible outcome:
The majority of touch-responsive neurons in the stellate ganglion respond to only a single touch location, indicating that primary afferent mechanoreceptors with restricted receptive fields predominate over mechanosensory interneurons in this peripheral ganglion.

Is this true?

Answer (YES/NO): NO